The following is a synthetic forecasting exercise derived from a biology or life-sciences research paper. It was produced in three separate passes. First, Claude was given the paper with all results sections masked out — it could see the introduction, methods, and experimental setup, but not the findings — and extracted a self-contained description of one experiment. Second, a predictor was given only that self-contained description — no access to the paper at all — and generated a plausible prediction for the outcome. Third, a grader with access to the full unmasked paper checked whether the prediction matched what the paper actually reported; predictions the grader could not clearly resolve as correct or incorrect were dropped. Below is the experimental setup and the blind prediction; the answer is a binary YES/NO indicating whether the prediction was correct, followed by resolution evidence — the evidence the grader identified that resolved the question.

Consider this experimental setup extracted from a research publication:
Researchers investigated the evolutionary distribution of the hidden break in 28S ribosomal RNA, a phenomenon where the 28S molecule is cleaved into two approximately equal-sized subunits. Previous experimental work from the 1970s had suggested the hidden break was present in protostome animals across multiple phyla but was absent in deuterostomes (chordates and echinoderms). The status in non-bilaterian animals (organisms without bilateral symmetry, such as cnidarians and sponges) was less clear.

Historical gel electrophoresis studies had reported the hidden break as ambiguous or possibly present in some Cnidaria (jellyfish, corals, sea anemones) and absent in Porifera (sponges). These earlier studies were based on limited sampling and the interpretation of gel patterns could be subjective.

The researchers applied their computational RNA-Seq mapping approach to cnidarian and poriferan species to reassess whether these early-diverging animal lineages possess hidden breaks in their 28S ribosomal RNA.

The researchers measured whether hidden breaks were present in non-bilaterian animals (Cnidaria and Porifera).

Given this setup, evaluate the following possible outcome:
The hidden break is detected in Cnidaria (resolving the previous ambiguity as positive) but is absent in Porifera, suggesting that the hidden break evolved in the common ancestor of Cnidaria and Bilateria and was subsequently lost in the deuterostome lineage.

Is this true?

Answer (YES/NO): NO